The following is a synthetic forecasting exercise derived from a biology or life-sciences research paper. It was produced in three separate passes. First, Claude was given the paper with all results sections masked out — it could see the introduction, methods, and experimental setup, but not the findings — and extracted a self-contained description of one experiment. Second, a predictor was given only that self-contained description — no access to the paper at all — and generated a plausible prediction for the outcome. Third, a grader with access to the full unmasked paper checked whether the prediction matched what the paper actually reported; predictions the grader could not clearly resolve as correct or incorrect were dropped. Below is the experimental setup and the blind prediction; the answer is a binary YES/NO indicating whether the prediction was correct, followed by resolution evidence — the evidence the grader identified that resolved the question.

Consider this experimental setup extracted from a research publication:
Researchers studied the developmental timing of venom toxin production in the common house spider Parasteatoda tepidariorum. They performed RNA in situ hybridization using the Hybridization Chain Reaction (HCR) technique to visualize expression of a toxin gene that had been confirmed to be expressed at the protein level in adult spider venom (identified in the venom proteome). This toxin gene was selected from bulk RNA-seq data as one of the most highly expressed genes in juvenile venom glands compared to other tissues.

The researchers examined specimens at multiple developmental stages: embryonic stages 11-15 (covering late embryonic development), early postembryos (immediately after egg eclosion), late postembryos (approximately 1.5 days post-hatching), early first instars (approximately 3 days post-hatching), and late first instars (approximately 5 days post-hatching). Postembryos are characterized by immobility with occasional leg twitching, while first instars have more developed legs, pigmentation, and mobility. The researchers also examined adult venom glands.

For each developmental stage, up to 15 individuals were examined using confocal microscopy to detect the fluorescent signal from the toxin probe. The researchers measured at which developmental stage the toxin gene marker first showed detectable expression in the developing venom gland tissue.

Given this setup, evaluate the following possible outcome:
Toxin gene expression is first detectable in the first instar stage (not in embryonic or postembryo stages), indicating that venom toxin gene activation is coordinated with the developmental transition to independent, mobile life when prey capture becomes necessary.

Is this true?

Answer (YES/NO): NO